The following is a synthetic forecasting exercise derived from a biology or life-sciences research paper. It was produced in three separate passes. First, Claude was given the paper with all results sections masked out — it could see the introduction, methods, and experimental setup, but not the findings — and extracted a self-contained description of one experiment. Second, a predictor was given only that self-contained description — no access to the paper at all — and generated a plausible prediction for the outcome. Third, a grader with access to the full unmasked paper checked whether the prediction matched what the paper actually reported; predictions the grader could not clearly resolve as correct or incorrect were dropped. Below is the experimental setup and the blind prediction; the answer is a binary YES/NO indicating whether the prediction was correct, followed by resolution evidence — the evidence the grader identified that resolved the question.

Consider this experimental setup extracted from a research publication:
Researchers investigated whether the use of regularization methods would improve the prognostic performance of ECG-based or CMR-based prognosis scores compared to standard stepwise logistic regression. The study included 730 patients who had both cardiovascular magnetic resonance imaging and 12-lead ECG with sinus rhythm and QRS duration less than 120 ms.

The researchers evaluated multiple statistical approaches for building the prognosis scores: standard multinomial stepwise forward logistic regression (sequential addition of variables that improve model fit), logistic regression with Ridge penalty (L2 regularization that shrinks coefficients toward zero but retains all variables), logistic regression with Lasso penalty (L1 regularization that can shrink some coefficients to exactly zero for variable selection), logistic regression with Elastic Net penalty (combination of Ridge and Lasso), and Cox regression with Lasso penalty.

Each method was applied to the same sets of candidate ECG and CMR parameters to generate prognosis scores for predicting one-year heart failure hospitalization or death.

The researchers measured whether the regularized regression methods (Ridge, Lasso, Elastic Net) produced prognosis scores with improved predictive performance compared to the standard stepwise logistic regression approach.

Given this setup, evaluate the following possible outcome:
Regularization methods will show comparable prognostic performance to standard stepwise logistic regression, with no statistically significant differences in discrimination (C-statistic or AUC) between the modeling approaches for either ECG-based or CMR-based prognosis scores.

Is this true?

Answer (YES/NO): YES